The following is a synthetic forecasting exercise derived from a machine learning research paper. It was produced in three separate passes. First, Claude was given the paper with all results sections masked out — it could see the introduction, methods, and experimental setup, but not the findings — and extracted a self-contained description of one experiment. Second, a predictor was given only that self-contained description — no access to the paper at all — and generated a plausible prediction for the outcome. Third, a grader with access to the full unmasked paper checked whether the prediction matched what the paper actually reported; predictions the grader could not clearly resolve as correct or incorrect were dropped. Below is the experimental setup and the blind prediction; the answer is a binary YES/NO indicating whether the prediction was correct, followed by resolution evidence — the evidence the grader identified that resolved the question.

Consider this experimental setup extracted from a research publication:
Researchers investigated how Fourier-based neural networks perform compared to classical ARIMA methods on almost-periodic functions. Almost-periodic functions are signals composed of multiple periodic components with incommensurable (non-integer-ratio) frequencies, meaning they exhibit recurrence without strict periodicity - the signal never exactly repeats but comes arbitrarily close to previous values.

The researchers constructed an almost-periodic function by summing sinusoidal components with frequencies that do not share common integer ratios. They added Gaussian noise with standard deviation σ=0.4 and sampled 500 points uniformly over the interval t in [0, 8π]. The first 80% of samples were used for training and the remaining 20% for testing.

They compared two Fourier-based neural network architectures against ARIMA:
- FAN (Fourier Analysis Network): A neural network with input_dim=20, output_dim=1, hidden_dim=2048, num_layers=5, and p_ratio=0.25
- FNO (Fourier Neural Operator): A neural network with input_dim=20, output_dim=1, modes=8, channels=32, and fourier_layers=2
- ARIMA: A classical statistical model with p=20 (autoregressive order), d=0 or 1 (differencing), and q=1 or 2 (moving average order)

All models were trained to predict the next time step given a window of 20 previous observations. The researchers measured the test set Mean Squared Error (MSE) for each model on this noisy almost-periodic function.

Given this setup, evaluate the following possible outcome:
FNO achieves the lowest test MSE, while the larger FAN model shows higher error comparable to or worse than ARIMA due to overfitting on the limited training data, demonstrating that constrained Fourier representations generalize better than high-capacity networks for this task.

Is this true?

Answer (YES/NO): NO